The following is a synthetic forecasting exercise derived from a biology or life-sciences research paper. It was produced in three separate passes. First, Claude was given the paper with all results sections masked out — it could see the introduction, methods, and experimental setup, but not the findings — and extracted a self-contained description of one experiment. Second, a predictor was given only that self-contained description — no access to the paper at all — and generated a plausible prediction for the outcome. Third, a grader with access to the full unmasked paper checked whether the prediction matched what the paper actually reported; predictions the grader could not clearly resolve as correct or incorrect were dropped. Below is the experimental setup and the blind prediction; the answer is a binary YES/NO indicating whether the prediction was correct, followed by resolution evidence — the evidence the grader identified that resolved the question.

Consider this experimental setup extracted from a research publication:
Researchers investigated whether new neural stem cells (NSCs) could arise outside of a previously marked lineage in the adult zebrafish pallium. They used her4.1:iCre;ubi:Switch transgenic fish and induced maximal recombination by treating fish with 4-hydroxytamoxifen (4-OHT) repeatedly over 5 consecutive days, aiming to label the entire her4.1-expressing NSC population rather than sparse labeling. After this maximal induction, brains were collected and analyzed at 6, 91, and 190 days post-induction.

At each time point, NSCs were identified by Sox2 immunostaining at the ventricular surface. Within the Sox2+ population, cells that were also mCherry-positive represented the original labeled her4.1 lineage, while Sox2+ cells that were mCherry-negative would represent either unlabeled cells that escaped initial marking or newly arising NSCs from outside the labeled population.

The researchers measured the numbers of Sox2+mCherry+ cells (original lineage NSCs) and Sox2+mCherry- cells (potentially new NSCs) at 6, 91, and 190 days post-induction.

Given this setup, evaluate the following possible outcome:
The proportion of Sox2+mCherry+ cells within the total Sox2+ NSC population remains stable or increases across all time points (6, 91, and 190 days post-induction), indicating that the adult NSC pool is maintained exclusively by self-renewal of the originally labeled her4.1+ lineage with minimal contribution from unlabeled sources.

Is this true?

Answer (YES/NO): NO